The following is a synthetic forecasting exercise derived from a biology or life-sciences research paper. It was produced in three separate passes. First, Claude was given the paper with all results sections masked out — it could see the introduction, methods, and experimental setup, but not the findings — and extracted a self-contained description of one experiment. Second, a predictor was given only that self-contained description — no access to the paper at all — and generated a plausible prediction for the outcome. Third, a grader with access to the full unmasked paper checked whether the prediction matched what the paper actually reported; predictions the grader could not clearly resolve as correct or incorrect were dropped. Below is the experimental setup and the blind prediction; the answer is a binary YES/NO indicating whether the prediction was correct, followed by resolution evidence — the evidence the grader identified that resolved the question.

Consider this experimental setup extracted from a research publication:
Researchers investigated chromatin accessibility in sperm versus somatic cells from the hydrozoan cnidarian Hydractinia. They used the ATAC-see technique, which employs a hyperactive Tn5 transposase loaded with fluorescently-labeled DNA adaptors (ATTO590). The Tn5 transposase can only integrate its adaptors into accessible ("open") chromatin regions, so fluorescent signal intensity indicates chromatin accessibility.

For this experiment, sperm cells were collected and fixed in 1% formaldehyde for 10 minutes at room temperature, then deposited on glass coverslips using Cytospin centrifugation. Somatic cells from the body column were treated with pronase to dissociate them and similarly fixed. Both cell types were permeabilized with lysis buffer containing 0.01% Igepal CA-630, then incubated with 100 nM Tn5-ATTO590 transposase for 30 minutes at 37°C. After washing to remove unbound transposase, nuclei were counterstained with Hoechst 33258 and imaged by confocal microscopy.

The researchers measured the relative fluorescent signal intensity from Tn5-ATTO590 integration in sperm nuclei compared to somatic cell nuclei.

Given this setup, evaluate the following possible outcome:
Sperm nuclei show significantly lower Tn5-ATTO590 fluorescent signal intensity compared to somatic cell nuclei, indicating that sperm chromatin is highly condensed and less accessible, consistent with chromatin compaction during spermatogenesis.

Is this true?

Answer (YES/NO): NO